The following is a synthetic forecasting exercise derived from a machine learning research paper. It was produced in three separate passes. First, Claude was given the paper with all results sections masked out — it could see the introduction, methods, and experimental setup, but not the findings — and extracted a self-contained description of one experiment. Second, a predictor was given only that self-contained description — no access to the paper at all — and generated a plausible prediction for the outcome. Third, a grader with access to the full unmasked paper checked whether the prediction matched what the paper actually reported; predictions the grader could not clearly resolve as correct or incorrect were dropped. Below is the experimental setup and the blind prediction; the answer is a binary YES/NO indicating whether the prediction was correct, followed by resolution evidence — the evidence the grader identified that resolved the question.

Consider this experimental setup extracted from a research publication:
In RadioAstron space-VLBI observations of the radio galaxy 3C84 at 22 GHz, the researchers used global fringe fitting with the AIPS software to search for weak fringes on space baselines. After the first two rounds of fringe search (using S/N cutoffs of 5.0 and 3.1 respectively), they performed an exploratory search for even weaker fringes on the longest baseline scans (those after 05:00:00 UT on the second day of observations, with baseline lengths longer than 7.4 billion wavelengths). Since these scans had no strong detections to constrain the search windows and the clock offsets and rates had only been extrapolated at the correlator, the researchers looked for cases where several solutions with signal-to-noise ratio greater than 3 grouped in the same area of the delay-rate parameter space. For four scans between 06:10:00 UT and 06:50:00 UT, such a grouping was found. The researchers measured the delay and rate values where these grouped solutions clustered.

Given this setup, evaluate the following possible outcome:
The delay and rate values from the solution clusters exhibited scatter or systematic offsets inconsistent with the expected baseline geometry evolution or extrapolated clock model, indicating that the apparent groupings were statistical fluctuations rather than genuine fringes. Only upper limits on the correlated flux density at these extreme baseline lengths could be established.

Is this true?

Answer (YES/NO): NO